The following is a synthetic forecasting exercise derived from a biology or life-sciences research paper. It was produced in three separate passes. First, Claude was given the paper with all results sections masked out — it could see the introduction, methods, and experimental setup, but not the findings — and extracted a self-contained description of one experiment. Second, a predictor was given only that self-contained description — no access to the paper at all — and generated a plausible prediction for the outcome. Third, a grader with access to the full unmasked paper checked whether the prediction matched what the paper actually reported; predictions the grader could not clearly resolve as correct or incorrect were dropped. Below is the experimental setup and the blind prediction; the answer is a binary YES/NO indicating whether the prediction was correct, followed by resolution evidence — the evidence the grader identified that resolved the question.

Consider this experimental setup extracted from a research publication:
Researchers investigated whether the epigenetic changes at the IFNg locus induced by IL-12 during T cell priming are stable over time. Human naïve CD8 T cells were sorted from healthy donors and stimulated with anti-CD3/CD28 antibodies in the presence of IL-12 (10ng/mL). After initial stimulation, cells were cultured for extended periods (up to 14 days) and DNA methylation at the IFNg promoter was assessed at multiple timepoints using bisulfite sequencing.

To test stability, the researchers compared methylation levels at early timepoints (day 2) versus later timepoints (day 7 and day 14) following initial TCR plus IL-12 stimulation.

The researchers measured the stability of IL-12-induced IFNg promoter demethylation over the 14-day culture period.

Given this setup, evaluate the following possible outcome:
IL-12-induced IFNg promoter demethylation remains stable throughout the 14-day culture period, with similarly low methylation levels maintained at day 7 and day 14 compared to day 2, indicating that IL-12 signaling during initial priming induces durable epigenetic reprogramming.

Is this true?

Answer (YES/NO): NO